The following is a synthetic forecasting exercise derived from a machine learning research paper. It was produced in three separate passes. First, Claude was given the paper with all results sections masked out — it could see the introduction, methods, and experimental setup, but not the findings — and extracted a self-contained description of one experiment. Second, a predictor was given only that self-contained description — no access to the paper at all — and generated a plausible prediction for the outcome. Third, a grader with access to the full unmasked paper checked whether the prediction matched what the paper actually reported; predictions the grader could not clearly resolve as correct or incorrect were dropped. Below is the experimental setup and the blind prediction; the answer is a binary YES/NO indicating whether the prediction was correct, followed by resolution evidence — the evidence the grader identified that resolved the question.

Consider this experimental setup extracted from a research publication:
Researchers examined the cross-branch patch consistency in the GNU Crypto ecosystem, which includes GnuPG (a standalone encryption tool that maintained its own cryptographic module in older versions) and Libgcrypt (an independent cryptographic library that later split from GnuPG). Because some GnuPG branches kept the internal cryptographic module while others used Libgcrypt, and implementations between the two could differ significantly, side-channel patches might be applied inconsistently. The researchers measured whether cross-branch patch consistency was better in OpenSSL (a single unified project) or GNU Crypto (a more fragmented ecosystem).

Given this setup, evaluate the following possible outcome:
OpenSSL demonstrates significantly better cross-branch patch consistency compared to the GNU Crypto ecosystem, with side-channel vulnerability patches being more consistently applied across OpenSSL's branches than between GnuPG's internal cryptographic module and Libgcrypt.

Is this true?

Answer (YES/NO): YES